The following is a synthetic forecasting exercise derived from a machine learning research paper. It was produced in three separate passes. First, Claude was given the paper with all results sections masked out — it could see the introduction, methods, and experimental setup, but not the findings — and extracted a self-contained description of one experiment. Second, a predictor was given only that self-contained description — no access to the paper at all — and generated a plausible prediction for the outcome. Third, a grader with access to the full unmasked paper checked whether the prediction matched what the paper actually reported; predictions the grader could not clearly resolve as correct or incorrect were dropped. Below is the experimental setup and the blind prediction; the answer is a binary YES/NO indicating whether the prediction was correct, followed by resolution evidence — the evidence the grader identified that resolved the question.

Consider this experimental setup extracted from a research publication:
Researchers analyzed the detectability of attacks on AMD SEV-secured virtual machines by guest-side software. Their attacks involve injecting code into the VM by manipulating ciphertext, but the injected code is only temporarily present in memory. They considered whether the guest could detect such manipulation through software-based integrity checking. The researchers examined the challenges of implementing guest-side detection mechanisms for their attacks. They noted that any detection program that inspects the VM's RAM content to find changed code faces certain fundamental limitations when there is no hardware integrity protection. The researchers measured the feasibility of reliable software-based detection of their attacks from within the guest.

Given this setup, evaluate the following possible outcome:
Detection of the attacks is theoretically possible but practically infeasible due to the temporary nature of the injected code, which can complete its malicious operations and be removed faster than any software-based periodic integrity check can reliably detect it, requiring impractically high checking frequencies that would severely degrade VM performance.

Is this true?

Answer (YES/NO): NO